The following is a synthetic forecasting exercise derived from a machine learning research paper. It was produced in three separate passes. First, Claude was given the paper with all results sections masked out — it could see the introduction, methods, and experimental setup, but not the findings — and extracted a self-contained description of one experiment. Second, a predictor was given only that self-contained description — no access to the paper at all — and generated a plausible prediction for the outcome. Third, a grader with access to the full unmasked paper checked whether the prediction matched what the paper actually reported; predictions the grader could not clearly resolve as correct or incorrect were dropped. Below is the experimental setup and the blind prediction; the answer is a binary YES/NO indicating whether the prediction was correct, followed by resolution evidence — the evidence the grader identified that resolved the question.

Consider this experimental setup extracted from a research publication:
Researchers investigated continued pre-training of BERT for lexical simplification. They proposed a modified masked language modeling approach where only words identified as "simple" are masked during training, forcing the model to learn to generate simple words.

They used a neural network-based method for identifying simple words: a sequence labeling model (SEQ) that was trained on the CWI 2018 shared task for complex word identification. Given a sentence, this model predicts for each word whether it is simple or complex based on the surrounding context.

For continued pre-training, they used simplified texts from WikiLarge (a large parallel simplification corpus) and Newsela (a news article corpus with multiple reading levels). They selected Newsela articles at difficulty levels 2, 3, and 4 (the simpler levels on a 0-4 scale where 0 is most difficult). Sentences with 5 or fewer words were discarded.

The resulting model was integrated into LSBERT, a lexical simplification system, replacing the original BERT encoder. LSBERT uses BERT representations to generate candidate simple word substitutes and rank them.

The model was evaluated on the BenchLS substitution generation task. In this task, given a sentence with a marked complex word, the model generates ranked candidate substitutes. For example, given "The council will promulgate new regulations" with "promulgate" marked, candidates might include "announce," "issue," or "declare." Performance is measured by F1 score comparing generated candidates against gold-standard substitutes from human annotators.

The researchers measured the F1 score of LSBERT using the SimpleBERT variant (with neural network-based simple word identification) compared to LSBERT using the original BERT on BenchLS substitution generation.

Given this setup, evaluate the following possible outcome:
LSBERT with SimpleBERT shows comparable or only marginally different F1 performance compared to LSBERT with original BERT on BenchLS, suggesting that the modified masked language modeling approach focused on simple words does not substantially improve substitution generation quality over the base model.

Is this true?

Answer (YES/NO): YES